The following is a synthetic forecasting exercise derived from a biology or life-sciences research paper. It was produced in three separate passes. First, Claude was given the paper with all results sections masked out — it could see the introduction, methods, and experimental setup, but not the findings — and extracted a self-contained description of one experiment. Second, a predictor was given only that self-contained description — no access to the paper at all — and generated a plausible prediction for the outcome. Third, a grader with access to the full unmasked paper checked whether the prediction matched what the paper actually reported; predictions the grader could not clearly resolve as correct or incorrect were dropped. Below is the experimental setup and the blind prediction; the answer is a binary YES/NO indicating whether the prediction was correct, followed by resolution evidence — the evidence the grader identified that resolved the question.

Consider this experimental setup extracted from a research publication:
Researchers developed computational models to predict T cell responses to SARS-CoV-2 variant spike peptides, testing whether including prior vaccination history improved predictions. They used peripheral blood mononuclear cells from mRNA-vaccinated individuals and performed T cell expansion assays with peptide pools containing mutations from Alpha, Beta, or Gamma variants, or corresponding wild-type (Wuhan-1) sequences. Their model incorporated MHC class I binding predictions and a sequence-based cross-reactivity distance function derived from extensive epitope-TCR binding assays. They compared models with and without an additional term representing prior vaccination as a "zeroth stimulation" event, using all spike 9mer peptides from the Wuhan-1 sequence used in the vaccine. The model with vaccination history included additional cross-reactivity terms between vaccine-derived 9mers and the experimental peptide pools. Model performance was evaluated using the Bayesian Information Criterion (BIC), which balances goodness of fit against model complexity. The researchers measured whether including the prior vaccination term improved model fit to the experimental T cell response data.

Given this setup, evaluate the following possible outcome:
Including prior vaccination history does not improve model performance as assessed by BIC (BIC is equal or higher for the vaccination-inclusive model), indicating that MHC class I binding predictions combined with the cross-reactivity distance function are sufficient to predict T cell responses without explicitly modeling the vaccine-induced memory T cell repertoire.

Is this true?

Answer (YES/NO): YES